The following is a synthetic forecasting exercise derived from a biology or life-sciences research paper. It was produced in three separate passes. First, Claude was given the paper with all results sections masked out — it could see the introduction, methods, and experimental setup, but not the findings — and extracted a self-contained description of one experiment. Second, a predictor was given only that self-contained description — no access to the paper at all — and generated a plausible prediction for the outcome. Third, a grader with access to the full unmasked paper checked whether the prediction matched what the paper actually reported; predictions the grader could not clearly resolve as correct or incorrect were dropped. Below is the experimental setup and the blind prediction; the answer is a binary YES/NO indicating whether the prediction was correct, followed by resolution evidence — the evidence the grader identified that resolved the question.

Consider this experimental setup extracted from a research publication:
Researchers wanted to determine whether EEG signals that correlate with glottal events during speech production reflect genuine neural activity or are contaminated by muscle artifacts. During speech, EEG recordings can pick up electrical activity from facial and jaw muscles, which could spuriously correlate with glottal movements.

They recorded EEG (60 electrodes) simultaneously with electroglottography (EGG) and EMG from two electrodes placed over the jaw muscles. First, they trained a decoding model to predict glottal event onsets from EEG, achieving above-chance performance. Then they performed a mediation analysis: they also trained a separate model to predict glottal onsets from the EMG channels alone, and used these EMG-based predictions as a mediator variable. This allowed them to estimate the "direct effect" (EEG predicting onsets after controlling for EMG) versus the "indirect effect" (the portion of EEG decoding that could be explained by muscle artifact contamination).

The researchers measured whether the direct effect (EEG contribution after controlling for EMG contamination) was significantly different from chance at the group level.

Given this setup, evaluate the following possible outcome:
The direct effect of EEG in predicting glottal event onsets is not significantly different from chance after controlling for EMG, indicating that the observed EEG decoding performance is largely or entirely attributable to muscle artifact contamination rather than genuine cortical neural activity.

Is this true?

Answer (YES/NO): NO